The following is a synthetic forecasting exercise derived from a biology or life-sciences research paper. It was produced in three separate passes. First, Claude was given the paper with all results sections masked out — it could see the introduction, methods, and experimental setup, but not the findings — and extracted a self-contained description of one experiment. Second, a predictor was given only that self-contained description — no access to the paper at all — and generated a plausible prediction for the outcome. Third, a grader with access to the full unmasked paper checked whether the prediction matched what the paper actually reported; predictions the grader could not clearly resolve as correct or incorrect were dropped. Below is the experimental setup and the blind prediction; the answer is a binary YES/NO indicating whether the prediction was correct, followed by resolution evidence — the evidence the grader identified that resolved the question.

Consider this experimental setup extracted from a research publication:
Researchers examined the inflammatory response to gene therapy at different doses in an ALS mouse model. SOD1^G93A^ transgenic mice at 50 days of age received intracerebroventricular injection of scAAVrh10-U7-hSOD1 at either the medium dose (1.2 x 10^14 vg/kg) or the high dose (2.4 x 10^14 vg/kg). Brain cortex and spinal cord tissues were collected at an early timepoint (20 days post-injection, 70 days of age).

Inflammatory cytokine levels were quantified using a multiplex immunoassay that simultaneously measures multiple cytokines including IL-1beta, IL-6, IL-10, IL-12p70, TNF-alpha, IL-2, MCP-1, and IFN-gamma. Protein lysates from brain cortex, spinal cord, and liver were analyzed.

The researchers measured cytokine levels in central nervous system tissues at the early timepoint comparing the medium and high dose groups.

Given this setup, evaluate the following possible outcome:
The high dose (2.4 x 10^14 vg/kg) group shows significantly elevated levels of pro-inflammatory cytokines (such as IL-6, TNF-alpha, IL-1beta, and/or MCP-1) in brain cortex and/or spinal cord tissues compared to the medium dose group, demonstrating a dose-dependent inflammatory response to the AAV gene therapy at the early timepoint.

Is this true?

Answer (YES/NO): NO